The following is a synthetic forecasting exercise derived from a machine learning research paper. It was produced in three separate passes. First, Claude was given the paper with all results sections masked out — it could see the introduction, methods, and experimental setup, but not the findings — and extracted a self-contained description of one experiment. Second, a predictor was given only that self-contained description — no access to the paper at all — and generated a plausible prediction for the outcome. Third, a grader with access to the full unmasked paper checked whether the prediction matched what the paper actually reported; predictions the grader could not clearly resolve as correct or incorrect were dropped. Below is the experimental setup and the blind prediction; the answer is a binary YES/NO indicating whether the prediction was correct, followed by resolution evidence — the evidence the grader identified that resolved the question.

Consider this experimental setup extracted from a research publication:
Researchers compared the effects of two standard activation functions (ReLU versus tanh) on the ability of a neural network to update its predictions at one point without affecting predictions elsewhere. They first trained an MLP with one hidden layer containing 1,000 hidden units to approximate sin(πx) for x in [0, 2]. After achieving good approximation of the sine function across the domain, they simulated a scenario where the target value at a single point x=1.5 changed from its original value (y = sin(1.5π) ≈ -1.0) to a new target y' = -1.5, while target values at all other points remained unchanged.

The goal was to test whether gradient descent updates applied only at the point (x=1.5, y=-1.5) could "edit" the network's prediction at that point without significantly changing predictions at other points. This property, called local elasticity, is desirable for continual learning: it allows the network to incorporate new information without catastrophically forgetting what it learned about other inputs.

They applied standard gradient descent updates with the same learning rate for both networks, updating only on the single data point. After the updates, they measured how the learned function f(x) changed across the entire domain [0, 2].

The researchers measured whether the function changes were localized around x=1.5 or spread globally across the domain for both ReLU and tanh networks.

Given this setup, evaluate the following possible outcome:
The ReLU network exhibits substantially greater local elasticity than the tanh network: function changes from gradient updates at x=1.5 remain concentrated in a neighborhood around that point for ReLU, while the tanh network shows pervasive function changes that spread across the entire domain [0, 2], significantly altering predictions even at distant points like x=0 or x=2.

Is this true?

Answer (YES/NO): NO